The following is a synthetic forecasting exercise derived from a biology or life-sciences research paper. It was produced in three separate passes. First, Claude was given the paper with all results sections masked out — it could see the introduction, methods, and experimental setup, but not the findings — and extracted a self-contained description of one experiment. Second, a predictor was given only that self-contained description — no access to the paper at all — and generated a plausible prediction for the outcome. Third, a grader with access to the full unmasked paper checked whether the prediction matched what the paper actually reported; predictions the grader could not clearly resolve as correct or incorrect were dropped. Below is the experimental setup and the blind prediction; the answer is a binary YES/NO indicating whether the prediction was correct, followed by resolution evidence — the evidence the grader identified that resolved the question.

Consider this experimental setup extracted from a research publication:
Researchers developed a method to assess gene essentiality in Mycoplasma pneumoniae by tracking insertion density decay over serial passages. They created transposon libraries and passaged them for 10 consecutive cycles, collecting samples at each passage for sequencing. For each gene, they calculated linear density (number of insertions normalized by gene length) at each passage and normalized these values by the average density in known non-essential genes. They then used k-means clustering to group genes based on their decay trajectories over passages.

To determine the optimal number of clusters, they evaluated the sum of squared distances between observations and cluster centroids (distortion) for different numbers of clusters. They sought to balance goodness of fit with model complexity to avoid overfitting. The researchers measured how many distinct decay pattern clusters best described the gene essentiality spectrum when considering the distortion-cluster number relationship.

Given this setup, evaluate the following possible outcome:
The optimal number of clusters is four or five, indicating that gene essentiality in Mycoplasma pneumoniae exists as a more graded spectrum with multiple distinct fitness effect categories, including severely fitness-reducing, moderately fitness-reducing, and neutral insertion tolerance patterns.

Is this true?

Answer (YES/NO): YES